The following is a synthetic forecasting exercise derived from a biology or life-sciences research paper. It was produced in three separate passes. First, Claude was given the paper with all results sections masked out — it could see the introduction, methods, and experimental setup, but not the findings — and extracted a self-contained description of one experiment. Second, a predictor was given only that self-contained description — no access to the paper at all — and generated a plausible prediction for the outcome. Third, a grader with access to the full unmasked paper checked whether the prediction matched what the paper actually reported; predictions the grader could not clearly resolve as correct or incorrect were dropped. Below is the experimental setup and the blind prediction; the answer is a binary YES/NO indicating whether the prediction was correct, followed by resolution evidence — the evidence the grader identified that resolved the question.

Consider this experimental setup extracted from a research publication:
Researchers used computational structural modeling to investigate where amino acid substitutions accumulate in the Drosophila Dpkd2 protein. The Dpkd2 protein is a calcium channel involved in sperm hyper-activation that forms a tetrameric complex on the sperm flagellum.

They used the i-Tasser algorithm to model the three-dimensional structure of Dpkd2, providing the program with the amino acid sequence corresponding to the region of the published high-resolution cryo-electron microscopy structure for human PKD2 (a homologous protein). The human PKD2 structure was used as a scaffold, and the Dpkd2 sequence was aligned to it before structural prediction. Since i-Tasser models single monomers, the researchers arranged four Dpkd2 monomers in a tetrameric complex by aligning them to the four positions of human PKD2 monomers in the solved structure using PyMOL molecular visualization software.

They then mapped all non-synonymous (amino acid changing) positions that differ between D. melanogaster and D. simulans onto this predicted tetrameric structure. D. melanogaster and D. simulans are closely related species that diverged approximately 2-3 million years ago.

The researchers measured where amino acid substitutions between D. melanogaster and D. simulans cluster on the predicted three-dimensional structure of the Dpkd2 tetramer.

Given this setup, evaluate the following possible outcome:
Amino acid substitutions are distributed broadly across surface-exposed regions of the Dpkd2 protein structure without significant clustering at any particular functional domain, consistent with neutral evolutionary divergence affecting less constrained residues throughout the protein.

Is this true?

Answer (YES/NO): NO